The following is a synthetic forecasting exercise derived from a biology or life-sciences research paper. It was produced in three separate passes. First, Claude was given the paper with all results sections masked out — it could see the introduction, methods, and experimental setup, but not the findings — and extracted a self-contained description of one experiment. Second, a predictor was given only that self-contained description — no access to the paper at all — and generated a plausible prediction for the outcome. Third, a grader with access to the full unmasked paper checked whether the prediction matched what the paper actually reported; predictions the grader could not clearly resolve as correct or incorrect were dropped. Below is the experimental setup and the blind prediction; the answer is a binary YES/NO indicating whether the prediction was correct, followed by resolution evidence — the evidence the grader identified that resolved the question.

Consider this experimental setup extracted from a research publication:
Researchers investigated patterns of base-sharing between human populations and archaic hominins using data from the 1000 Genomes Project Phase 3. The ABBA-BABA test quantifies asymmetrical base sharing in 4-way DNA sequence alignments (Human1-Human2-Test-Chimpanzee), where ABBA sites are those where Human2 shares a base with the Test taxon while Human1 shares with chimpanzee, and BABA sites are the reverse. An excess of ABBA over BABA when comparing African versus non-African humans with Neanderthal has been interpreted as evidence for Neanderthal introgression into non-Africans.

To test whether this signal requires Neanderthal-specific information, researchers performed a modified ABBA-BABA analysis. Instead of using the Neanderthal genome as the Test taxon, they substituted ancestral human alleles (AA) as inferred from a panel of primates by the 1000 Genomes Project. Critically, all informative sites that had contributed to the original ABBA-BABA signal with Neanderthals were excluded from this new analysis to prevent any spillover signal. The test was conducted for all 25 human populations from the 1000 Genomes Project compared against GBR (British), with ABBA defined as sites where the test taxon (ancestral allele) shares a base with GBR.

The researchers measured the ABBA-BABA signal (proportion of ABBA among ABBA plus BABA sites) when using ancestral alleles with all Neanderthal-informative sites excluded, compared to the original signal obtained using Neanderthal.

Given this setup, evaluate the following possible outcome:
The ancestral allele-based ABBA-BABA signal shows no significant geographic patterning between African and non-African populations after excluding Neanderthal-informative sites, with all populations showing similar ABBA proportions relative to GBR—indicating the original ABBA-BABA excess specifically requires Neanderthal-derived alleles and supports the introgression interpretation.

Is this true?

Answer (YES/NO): NO